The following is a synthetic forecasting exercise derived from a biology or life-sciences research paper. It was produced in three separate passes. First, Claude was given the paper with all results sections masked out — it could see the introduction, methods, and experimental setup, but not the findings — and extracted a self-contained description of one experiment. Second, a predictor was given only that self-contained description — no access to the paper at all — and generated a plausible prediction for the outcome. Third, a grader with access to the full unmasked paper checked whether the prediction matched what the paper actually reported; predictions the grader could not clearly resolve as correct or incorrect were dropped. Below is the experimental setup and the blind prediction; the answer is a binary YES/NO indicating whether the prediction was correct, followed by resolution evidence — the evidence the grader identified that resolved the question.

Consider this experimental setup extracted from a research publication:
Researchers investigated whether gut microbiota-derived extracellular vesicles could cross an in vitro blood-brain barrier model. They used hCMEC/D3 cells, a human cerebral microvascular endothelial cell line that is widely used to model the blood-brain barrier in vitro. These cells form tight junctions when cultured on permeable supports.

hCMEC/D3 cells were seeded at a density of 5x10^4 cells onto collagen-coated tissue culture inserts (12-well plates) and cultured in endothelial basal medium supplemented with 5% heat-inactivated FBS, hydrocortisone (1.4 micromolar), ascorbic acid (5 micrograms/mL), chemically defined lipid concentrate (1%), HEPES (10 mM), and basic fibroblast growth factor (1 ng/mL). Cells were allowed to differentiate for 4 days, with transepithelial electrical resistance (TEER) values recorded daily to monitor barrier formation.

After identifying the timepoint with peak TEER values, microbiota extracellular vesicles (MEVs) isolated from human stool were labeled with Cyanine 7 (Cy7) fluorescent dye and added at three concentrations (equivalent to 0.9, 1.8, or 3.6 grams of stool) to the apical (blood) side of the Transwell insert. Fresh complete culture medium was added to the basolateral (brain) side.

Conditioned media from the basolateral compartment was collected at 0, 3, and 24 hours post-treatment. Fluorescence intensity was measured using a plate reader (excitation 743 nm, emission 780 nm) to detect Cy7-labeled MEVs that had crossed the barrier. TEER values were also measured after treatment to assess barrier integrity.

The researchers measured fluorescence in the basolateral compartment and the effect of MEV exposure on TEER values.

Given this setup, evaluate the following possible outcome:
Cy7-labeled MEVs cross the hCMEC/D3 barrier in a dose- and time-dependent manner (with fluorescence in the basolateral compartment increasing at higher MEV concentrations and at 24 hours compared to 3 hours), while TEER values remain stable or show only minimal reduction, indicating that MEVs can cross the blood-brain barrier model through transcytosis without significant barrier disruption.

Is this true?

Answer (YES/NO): YES